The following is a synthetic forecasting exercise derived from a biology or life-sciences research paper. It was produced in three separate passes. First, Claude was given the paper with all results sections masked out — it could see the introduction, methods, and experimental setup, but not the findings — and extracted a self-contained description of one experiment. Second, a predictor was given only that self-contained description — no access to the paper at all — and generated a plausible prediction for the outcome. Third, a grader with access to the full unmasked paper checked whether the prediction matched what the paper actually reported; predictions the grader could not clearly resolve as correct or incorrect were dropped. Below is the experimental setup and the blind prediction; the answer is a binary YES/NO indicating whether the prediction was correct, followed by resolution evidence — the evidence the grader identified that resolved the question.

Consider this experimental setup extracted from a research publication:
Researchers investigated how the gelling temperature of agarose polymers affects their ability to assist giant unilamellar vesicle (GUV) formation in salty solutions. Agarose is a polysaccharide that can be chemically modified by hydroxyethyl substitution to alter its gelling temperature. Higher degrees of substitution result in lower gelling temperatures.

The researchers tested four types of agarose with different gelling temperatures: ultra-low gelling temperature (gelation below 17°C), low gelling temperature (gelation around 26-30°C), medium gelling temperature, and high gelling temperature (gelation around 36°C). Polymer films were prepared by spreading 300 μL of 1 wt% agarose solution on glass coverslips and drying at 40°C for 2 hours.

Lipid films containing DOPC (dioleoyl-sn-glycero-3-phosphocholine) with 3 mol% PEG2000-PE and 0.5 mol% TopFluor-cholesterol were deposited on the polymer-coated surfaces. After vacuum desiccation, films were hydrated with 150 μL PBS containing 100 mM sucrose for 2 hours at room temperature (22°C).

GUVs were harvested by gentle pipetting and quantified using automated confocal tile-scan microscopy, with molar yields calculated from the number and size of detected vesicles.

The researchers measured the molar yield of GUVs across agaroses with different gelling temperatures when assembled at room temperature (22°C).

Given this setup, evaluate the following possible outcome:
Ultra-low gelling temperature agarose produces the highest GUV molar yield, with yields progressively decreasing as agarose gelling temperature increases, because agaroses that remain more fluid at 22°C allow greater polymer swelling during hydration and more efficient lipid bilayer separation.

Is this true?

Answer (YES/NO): NO